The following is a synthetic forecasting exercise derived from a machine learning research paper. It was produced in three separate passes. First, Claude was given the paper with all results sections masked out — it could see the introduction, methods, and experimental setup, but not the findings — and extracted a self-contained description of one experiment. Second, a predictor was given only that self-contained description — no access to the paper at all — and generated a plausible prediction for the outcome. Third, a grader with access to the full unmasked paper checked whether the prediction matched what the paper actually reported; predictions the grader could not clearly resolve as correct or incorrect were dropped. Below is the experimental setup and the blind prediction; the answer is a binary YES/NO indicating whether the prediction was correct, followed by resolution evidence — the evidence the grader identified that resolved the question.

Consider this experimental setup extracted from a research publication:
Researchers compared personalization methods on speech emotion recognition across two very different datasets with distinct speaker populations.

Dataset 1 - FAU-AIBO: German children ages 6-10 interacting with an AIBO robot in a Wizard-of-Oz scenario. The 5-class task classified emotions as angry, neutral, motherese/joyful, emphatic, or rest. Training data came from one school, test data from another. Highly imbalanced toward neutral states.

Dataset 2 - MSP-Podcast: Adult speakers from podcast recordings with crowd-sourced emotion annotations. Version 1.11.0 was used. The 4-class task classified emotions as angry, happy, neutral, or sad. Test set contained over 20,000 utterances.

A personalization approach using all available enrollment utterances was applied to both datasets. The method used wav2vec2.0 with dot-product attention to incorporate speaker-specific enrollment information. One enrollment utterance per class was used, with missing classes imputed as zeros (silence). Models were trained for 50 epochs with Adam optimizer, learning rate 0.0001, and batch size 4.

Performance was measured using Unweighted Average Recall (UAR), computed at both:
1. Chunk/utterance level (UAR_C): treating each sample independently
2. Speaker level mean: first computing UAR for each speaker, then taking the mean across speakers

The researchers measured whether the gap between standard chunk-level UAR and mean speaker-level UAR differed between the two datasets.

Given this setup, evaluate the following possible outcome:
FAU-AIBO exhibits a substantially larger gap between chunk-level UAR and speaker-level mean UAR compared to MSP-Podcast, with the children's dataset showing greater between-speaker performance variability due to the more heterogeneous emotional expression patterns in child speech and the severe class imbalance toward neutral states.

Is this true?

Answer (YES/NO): NO